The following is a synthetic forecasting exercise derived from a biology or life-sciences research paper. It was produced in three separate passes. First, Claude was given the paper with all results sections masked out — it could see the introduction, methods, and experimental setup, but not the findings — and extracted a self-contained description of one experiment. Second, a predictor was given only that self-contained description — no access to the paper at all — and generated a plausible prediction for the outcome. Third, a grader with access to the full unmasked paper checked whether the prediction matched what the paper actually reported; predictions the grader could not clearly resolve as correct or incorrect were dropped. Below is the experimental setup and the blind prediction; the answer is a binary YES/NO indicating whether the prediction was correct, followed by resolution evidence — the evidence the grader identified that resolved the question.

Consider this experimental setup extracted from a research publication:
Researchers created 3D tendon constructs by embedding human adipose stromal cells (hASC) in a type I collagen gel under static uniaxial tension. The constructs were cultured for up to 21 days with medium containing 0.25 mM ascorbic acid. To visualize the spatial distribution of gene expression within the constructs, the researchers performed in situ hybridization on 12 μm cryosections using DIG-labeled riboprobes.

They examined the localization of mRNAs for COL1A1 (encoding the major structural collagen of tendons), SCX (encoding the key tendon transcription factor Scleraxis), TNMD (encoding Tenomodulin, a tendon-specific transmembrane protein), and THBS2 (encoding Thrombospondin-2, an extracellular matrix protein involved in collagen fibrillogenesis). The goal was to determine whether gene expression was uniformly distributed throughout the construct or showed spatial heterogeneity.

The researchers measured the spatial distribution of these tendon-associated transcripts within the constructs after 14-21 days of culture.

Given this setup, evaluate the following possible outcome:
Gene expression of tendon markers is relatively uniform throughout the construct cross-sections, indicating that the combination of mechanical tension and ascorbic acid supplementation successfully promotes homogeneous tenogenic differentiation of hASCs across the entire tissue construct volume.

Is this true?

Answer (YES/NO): NO